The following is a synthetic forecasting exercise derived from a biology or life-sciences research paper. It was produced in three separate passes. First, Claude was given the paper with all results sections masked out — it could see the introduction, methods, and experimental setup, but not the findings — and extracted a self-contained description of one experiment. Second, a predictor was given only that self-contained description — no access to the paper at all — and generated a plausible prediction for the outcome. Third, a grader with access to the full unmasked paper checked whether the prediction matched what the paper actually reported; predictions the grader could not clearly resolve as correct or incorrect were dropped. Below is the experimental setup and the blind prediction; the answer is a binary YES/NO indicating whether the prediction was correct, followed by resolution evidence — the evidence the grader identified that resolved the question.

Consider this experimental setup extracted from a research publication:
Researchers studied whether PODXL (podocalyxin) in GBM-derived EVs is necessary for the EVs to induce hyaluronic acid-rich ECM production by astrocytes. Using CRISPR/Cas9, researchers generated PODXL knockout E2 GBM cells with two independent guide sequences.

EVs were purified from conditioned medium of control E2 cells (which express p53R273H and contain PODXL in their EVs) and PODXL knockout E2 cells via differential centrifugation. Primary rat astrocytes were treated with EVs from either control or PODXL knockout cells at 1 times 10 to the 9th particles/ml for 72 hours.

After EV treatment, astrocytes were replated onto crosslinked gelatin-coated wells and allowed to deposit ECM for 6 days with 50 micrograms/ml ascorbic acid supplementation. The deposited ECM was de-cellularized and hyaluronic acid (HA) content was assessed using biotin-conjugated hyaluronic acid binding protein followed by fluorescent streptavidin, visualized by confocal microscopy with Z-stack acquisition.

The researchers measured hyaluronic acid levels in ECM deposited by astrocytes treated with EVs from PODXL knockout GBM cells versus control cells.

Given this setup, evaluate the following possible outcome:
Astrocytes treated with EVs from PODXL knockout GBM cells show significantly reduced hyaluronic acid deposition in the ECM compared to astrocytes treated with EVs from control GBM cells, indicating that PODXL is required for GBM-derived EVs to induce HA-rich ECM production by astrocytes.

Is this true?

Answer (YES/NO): YES